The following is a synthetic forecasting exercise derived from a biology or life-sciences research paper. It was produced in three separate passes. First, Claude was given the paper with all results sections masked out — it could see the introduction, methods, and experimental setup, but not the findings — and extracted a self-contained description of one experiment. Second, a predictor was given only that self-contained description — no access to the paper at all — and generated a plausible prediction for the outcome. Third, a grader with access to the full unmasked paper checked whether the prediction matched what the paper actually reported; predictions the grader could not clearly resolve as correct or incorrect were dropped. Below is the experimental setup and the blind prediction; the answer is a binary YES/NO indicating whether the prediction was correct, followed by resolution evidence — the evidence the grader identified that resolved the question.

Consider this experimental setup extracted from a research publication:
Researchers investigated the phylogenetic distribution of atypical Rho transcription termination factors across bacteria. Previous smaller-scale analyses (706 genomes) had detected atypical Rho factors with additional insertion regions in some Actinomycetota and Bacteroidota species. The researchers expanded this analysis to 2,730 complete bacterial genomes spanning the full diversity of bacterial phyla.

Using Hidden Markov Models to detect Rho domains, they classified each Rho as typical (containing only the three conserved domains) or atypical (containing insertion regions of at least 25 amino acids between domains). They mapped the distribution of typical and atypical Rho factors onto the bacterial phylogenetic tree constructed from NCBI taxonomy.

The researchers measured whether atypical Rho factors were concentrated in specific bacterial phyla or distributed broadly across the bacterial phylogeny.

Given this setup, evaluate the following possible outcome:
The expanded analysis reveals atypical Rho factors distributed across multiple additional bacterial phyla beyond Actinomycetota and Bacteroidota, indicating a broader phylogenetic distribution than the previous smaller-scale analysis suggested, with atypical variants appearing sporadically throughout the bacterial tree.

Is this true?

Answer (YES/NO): NO